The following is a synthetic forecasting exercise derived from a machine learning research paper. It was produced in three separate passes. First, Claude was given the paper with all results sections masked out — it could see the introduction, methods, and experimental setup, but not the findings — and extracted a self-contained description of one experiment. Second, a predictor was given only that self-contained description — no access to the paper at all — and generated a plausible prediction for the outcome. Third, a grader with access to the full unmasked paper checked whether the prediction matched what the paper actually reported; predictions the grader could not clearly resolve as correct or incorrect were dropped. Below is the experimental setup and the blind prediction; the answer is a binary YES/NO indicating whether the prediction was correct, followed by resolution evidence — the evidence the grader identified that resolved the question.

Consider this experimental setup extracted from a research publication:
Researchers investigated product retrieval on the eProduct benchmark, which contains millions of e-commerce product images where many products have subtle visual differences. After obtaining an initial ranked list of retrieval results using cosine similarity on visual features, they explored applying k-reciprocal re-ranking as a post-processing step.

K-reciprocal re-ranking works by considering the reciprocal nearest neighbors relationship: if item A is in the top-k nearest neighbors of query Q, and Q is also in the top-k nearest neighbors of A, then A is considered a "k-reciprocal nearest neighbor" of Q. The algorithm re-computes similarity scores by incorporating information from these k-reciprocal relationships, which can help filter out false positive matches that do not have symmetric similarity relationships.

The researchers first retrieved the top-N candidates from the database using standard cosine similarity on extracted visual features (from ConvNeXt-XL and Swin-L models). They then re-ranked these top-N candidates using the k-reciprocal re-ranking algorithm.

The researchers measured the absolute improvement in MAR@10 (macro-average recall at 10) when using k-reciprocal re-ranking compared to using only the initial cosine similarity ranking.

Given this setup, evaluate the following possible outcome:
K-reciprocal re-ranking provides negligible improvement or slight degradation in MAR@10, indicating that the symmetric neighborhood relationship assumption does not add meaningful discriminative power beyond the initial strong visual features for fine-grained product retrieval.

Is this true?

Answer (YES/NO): NO